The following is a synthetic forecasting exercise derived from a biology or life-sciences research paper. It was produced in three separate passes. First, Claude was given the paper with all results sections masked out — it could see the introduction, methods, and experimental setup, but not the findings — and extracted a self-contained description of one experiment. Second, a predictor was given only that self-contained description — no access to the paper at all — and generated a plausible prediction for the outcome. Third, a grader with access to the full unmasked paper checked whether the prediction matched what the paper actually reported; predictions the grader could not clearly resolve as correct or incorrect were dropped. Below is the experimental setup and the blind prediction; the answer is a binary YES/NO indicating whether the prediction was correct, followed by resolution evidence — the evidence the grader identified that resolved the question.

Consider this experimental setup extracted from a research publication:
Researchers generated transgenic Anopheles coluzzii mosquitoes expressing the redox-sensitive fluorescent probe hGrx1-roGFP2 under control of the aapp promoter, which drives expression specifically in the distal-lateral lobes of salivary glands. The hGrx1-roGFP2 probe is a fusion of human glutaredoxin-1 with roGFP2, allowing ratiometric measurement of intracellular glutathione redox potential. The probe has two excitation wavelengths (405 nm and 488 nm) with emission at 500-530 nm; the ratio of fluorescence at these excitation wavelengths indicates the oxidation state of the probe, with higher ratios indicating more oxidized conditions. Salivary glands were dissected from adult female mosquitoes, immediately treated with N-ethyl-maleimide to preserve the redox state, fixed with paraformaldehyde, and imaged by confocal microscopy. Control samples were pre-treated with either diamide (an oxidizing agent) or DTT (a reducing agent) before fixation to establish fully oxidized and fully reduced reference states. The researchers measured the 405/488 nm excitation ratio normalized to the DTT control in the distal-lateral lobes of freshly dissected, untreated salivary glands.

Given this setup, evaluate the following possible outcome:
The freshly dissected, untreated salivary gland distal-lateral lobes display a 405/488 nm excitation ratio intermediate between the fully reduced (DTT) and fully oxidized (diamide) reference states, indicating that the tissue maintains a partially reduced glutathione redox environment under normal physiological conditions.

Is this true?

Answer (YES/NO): NO